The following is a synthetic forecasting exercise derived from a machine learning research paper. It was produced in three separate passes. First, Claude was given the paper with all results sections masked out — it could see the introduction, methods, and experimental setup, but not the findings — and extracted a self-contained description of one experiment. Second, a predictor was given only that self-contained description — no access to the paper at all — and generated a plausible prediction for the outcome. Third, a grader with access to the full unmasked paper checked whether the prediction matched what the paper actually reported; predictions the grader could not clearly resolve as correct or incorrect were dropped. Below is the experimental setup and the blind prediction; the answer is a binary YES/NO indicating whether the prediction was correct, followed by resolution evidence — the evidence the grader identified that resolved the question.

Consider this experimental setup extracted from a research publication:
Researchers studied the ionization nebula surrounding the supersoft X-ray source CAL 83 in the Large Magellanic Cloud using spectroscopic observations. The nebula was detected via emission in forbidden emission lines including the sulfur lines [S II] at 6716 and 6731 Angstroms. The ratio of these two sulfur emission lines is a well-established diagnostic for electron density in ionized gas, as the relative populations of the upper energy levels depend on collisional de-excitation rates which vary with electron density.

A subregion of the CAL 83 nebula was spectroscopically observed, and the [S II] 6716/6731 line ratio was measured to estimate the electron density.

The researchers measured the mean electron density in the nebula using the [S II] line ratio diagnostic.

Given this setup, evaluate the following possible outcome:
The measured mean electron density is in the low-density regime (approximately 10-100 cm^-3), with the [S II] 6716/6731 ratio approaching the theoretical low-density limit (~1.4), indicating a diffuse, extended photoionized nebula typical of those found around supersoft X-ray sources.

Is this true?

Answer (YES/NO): YES